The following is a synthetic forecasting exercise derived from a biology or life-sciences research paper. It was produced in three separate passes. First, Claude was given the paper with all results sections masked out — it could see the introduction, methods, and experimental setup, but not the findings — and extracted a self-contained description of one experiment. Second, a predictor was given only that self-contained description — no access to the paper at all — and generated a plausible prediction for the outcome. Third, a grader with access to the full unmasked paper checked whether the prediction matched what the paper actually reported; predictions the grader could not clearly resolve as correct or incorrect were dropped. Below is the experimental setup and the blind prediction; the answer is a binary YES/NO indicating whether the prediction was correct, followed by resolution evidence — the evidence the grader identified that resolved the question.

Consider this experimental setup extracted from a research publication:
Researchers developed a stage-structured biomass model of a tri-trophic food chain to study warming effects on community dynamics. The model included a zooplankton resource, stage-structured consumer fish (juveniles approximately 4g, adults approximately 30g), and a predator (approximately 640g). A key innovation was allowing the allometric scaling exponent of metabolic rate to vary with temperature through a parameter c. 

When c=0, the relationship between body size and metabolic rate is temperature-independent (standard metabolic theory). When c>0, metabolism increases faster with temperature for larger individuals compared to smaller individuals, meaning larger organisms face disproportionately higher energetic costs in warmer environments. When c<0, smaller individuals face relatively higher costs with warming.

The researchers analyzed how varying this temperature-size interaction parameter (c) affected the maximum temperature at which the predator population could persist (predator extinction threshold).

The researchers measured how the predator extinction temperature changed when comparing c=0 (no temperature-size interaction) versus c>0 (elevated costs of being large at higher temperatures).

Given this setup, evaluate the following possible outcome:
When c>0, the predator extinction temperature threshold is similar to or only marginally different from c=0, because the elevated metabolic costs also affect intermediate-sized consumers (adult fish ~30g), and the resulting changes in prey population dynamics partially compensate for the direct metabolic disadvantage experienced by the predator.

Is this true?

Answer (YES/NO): NO